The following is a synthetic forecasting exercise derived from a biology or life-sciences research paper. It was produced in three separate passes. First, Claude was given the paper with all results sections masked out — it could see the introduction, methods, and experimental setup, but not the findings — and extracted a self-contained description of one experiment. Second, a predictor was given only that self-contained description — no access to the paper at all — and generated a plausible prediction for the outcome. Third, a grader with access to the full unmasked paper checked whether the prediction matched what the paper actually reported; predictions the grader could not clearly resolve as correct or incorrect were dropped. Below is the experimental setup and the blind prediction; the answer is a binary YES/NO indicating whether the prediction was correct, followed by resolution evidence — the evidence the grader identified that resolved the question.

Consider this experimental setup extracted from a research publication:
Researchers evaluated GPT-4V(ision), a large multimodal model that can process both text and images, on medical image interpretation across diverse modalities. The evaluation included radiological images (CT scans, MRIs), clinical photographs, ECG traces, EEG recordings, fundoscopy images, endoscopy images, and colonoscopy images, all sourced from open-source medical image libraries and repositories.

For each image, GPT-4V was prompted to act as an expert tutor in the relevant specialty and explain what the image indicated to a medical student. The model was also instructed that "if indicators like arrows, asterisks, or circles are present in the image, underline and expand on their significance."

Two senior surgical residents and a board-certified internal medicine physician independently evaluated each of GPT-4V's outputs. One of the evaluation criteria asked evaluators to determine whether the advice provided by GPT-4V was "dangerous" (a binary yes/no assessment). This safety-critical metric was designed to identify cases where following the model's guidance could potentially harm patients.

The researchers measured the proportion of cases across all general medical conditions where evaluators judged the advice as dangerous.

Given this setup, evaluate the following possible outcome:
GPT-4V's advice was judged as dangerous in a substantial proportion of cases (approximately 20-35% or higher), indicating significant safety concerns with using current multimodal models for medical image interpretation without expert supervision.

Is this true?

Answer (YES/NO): YES